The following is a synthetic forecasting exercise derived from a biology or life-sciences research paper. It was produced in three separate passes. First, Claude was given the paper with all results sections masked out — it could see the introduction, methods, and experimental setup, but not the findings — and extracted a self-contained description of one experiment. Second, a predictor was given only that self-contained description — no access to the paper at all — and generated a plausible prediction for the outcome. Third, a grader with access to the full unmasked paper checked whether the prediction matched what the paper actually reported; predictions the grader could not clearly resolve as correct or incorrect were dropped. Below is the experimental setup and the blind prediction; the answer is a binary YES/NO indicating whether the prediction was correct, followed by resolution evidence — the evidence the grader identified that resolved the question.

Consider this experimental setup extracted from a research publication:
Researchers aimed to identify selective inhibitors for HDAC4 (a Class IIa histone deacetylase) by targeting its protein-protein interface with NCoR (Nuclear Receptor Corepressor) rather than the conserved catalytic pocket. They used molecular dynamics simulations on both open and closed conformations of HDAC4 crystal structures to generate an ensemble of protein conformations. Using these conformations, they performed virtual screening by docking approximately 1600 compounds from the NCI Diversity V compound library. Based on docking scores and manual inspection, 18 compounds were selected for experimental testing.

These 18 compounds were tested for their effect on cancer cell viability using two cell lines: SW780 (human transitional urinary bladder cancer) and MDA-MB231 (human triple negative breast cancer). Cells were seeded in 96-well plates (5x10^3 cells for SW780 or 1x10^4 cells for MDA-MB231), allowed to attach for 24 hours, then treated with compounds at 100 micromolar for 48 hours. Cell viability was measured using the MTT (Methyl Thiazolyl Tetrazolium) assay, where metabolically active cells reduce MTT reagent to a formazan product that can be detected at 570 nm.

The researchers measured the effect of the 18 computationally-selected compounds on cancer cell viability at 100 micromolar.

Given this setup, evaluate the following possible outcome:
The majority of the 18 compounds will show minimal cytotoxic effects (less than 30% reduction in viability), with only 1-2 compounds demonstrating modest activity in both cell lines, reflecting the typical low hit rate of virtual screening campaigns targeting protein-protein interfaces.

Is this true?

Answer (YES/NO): NO